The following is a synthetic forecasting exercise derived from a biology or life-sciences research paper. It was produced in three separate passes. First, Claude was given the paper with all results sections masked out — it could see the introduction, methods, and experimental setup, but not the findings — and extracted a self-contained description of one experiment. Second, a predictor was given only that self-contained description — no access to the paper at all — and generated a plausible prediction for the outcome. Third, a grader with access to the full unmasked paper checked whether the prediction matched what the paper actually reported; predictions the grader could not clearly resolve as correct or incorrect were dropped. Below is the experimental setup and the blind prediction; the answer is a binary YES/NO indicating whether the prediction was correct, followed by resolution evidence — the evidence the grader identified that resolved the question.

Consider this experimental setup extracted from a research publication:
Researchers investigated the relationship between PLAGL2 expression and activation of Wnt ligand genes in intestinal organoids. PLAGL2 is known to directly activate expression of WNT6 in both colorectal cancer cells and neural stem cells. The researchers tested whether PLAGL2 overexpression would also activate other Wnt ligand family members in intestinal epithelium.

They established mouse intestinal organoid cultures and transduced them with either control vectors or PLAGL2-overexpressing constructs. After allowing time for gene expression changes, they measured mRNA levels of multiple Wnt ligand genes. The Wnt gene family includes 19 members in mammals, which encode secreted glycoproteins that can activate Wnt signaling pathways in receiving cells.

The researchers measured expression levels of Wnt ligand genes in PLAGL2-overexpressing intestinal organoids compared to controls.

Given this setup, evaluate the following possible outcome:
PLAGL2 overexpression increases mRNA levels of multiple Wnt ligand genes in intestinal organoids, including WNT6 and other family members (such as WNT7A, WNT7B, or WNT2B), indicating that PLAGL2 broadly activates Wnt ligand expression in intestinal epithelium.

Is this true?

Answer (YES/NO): NO